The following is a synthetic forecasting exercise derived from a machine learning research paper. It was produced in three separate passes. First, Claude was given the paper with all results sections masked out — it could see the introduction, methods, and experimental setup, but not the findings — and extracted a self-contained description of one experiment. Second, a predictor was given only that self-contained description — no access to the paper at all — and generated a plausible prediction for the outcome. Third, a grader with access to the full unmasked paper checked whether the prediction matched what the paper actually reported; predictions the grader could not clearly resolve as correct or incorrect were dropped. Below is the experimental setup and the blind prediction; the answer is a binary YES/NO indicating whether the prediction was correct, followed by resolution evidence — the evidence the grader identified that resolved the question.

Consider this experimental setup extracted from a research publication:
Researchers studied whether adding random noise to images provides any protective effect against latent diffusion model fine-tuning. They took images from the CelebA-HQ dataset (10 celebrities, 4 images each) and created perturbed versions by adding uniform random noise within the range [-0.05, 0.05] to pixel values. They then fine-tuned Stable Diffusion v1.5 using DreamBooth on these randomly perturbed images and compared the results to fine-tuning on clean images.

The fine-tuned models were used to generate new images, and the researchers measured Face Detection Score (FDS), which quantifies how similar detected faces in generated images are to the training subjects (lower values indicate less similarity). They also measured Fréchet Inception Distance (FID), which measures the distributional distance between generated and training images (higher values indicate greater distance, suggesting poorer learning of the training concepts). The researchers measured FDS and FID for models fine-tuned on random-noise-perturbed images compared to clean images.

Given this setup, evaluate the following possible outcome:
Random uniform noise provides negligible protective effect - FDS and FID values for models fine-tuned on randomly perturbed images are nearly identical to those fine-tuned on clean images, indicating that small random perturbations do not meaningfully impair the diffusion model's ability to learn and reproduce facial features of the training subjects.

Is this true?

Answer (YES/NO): YES